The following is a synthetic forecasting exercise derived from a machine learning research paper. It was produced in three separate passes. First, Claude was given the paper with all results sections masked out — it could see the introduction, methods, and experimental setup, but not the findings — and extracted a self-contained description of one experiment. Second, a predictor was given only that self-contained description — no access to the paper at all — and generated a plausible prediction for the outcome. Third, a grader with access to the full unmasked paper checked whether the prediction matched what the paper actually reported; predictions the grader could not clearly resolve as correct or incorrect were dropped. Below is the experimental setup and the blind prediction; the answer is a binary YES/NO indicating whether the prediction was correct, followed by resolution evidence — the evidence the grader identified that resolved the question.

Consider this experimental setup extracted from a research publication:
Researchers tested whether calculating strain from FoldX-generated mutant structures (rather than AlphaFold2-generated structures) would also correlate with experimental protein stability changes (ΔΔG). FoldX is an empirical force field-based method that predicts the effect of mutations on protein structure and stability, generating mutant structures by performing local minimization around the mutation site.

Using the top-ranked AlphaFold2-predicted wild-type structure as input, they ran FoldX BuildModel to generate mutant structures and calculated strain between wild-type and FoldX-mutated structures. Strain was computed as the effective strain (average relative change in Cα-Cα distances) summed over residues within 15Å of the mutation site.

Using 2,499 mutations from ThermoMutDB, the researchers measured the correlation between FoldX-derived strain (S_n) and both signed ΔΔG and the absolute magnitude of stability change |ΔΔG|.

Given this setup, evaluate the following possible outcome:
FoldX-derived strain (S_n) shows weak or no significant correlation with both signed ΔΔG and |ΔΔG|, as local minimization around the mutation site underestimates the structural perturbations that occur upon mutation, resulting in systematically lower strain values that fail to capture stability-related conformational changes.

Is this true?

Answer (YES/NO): NO